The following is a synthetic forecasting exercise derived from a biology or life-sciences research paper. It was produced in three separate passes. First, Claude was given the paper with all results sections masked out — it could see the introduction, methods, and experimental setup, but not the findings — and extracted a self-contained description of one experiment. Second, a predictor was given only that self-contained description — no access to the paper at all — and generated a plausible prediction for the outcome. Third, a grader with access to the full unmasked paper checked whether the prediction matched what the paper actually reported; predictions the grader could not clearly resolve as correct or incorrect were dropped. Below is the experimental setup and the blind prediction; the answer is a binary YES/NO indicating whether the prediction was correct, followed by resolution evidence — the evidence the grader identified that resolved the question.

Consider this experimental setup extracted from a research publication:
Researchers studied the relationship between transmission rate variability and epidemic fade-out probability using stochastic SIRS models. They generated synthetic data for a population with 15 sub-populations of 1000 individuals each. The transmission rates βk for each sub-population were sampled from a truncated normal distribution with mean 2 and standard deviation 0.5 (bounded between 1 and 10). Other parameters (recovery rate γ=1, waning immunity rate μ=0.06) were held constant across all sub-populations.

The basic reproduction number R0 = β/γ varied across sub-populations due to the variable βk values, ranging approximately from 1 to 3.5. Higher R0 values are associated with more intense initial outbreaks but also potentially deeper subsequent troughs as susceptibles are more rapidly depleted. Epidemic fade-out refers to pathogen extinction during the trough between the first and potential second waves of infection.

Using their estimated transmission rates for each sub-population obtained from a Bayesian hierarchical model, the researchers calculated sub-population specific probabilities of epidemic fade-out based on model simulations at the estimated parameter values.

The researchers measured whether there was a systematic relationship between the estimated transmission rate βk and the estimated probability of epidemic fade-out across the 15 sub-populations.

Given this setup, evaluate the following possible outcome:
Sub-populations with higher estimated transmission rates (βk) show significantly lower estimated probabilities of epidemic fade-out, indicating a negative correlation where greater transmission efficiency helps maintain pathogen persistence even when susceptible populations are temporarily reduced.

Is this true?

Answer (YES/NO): NO